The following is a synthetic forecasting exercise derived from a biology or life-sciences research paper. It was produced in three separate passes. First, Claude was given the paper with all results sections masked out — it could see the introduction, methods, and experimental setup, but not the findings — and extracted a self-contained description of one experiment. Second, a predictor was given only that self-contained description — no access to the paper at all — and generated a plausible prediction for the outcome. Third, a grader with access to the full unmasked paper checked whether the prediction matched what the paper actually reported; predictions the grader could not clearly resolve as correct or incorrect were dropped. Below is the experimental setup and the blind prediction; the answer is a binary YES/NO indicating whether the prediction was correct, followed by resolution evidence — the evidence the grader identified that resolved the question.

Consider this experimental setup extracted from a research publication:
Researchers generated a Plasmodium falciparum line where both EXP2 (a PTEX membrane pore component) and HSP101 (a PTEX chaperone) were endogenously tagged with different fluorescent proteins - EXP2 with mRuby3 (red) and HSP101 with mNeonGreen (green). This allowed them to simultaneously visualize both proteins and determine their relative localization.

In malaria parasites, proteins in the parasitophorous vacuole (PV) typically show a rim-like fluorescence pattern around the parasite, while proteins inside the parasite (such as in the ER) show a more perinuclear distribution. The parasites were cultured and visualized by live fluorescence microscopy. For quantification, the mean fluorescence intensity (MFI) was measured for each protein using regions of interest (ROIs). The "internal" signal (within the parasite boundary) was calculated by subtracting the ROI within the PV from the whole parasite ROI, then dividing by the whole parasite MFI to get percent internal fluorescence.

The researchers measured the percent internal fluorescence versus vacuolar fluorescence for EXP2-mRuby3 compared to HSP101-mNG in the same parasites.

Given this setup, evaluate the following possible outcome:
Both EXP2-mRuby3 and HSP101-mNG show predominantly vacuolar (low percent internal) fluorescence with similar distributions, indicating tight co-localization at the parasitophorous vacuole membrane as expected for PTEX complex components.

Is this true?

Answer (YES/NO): NO